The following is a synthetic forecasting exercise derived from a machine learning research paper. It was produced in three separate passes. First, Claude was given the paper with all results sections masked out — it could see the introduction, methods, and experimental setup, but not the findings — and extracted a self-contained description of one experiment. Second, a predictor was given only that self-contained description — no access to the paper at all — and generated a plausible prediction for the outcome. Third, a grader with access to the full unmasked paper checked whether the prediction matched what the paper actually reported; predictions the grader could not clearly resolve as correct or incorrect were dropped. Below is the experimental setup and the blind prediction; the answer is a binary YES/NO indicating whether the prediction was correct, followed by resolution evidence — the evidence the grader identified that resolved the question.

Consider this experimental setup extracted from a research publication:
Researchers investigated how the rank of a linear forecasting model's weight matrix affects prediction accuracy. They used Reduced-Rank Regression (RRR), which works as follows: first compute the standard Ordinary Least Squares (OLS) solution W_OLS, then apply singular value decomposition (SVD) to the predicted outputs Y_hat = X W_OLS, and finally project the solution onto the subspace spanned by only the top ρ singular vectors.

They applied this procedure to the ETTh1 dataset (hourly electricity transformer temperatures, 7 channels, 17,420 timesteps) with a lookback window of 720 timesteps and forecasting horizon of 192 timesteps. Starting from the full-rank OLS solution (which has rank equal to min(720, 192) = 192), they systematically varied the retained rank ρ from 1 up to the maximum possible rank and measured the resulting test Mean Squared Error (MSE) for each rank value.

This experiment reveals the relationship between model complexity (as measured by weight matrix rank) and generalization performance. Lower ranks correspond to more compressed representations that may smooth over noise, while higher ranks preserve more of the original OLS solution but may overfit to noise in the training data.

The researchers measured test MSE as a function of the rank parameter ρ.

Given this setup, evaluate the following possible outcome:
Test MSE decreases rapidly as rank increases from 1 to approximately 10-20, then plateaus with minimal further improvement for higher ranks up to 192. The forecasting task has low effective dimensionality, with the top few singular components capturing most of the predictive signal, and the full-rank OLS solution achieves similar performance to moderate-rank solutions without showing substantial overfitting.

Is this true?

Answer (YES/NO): NO